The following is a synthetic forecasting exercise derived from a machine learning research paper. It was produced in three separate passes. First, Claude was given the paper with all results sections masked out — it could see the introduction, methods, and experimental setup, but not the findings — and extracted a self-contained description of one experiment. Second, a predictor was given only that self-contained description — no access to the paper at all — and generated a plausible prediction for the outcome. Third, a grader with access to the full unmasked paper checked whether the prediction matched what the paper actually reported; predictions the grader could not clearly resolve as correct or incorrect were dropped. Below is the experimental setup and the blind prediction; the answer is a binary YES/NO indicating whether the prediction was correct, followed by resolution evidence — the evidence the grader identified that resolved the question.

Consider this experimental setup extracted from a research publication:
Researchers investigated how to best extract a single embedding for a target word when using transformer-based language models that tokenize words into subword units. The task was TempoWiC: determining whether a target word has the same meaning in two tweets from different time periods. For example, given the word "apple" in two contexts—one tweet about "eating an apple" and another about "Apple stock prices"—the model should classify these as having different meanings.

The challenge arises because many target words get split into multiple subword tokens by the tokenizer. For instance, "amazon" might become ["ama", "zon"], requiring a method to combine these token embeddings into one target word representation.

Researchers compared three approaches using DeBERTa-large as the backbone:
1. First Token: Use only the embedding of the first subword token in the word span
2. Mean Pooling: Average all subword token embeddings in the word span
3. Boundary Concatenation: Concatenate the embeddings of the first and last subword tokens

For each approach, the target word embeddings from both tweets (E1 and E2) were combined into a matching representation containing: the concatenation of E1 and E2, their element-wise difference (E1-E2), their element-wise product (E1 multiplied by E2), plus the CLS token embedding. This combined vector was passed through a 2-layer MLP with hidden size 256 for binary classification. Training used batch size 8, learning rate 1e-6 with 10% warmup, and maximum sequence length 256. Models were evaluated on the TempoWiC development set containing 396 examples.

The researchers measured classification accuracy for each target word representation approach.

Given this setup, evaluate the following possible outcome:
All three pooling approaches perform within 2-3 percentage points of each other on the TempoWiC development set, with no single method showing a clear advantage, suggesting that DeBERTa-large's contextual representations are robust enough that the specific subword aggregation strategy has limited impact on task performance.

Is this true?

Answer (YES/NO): NO